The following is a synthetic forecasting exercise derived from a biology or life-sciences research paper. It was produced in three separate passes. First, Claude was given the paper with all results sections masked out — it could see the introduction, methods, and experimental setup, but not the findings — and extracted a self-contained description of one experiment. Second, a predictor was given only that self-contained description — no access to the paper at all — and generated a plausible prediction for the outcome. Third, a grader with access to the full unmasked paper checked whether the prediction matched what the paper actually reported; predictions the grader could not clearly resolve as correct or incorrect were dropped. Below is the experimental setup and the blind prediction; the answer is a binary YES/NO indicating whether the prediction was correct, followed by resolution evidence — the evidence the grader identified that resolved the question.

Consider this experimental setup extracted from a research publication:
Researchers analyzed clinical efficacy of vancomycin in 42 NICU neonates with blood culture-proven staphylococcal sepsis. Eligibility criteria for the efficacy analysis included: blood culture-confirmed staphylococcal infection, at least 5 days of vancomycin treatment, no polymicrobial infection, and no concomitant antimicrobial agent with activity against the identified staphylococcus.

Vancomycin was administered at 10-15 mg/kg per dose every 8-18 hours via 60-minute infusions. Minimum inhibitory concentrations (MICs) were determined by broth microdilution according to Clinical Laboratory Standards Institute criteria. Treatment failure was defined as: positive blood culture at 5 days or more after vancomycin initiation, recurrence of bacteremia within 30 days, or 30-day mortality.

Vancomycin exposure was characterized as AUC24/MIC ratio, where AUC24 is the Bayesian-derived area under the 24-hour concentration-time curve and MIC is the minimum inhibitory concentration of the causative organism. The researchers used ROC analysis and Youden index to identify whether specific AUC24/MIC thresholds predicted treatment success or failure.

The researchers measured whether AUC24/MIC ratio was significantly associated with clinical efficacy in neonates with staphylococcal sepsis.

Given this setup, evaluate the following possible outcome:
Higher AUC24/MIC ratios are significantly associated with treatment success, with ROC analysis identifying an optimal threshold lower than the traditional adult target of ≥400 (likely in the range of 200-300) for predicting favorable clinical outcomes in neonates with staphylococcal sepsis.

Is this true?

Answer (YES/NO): YES